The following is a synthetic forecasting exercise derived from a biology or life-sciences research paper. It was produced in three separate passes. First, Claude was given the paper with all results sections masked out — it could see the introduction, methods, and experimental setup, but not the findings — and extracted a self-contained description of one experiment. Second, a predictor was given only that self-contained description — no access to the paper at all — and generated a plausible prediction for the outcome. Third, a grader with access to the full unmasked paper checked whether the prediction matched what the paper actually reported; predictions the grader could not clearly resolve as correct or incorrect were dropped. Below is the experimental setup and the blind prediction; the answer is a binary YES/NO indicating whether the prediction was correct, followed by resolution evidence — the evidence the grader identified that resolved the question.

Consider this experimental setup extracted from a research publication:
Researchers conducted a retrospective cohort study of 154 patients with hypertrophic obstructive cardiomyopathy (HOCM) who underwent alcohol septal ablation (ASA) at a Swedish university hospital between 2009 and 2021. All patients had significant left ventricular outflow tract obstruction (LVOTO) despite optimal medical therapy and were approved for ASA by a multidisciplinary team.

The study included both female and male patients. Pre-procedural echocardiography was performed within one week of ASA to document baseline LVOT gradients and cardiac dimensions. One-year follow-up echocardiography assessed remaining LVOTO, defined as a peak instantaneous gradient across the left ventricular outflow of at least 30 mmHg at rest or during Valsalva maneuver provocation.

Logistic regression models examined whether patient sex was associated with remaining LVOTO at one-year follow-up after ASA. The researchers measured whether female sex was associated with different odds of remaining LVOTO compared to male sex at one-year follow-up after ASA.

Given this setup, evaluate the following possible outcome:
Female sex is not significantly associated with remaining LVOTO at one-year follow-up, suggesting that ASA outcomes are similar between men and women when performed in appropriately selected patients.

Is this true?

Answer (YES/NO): YES